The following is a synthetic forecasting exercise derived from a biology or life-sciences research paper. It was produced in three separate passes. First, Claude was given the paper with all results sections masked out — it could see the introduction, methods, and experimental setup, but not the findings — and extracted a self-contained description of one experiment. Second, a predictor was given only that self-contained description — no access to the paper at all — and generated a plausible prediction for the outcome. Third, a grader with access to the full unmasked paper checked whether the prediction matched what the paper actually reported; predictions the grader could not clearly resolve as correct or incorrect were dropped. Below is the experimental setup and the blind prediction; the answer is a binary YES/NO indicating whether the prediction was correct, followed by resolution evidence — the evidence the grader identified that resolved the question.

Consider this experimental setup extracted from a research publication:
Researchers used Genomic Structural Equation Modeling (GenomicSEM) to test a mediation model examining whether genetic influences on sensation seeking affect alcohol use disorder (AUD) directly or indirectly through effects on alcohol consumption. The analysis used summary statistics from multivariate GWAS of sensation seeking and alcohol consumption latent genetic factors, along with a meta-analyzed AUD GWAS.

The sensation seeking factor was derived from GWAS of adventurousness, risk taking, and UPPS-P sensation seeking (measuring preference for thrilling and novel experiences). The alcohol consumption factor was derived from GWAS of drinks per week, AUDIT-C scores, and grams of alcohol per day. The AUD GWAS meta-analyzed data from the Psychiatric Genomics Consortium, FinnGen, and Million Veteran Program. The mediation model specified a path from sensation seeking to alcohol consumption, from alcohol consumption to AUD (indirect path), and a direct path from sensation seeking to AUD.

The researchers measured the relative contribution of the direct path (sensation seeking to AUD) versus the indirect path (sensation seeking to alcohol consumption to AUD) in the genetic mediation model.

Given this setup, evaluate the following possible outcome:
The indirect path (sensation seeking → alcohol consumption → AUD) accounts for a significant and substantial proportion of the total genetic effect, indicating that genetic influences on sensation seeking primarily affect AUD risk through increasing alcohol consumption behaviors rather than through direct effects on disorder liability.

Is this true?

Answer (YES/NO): YES